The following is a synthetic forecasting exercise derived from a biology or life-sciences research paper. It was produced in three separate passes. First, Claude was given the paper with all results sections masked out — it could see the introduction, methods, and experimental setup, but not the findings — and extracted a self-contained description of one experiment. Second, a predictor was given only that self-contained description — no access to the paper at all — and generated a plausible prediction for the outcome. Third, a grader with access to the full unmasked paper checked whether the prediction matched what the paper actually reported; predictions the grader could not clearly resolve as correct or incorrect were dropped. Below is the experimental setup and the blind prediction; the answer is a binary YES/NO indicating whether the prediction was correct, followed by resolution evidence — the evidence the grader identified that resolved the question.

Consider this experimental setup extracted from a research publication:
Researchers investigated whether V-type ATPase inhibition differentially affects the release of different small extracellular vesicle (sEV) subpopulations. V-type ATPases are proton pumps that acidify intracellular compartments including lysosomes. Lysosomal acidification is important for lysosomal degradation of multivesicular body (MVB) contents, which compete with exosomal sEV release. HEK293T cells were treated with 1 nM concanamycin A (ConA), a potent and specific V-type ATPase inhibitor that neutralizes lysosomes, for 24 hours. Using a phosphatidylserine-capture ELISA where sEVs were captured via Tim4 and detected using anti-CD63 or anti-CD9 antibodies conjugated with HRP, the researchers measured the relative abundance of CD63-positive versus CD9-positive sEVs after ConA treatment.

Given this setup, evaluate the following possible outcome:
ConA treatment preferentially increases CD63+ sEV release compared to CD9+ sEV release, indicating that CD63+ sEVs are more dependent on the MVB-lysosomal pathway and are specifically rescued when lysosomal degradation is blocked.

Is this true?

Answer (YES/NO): YES